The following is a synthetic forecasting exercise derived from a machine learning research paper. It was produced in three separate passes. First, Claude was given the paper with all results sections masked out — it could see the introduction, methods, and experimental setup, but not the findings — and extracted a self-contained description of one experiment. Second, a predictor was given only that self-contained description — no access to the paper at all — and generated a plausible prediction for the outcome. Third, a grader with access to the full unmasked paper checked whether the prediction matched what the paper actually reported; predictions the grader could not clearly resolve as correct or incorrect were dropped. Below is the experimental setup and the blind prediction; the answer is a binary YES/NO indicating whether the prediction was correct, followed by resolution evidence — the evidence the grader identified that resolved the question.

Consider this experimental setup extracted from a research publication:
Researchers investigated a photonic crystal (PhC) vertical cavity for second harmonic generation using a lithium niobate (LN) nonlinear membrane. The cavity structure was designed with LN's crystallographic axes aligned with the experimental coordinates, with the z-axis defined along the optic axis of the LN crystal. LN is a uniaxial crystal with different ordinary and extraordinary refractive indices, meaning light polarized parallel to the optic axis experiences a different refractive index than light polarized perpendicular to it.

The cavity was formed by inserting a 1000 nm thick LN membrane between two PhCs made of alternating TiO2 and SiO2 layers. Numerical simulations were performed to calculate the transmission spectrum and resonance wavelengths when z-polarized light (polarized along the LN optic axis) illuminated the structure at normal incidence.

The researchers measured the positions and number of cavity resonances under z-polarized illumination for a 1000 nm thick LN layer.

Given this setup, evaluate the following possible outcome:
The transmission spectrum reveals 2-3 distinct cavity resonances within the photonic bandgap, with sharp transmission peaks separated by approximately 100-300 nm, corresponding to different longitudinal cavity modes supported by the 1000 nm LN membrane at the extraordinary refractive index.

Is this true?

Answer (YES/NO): YES